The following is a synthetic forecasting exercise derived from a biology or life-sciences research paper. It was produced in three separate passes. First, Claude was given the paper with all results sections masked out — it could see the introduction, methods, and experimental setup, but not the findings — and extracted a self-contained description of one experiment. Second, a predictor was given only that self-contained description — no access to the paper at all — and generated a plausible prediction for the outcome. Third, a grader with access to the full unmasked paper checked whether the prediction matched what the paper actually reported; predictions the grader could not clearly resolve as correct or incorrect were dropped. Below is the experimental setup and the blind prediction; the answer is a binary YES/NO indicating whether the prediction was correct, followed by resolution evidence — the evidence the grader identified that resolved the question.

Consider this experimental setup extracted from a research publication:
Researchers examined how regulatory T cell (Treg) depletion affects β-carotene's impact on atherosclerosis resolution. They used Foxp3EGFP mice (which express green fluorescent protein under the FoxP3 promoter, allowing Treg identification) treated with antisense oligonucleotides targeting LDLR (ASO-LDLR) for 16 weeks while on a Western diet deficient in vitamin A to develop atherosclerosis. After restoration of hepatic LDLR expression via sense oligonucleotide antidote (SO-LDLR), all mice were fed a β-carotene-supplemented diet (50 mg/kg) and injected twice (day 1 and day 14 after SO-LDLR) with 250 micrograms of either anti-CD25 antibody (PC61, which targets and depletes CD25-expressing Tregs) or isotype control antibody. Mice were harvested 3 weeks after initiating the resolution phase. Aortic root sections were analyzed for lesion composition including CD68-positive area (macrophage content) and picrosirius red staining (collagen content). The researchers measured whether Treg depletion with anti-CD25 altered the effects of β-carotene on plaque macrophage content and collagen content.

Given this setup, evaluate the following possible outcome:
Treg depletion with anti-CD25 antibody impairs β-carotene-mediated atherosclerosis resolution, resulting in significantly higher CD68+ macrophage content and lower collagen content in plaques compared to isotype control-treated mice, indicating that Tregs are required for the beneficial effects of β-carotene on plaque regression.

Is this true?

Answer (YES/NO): NO